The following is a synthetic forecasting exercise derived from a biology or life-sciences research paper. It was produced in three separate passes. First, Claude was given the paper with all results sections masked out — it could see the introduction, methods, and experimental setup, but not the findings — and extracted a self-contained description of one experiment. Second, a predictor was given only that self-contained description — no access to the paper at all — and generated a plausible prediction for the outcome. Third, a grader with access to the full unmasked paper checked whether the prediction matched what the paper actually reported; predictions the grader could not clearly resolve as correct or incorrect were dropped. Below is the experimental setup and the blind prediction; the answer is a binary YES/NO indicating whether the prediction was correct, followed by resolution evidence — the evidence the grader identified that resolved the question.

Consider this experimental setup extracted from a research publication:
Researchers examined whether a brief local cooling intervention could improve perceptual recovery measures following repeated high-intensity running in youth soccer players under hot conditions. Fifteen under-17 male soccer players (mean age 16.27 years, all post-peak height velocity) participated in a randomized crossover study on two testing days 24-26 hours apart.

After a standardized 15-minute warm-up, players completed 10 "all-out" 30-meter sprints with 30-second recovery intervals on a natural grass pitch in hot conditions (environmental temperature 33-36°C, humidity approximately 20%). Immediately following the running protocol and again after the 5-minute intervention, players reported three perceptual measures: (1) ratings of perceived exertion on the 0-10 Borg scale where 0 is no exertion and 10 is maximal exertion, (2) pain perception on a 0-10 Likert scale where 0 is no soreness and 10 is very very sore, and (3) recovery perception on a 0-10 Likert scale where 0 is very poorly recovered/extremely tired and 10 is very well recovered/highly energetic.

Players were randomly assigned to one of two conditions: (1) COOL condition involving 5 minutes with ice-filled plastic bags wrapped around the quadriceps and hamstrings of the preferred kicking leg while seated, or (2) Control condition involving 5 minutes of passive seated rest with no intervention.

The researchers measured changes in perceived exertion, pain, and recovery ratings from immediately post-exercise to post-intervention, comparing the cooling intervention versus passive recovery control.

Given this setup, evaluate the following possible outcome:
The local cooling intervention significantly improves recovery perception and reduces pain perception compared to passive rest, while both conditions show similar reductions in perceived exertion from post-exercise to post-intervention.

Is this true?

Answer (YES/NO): NO